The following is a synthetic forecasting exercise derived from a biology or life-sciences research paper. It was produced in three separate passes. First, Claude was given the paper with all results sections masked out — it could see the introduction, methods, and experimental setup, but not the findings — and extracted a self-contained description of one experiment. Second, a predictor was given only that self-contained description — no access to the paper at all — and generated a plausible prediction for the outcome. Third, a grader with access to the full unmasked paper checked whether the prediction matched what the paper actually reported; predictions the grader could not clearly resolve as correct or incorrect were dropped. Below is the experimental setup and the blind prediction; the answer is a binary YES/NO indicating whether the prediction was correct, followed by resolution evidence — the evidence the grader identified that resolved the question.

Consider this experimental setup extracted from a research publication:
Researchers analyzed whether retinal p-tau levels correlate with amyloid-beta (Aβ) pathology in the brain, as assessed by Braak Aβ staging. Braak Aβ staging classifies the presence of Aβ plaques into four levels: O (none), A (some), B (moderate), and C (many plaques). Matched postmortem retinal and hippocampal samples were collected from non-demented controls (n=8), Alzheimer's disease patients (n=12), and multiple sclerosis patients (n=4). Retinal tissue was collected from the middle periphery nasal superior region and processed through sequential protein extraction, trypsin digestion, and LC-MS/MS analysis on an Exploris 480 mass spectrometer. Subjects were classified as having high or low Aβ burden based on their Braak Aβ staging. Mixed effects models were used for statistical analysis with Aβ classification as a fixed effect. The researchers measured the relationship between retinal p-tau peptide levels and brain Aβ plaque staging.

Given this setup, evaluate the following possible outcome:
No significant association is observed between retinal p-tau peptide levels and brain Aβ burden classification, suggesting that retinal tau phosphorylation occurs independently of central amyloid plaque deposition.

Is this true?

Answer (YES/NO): NO